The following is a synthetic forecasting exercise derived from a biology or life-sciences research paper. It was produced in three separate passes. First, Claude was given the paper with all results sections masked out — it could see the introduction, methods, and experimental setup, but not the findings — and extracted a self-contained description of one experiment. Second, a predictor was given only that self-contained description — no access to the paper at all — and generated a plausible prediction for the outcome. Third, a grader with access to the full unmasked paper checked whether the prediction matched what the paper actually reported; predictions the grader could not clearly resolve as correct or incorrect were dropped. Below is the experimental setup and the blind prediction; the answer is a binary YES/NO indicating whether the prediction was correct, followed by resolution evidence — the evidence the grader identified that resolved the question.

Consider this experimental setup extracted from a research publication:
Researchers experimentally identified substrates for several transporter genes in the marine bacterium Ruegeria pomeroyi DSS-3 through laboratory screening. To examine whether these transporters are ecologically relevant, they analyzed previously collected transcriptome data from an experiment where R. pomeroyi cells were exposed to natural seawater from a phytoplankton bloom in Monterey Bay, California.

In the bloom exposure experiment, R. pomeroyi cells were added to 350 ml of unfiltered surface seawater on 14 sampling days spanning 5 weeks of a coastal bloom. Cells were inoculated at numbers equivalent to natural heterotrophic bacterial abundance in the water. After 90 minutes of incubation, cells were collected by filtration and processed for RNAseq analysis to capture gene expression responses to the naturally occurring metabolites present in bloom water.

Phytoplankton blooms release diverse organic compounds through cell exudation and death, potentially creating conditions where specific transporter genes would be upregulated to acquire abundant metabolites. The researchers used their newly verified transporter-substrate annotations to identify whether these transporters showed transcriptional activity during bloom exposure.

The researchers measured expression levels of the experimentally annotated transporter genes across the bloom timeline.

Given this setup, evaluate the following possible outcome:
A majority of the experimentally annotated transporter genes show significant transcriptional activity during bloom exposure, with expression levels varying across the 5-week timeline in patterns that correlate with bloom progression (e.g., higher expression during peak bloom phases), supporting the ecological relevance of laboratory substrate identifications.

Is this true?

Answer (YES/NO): NO